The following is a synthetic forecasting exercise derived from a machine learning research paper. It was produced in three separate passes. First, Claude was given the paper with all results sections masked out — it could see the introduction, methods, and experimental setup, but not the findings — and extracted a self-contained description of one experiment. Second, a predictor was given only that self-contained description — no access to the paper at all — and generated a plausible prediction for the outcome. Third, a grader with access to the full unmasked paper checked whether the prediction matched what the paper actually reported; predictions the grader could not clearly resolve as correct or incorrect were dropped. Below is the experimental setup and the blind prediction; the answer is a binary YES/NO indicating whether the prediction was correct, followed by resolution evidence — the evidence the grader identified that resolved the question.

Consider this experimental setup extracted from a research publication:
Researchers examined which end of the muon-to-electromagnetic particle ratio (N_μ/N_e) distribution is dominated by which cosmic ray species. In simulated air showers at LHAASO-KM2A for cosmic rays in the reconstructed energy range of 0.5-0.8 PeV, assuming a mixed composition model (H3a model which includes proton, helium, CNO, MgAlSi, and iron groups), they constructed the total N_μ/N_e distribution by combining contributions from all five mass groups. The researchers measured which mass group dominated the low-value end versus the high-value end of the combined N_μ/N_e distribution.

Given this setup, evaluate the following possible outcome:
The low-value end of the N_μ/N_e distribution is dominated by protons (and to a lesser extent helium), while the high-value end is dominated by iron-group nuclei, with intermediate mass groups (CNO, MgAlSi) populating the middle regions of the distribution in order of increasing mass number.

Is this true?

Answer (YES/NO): YES